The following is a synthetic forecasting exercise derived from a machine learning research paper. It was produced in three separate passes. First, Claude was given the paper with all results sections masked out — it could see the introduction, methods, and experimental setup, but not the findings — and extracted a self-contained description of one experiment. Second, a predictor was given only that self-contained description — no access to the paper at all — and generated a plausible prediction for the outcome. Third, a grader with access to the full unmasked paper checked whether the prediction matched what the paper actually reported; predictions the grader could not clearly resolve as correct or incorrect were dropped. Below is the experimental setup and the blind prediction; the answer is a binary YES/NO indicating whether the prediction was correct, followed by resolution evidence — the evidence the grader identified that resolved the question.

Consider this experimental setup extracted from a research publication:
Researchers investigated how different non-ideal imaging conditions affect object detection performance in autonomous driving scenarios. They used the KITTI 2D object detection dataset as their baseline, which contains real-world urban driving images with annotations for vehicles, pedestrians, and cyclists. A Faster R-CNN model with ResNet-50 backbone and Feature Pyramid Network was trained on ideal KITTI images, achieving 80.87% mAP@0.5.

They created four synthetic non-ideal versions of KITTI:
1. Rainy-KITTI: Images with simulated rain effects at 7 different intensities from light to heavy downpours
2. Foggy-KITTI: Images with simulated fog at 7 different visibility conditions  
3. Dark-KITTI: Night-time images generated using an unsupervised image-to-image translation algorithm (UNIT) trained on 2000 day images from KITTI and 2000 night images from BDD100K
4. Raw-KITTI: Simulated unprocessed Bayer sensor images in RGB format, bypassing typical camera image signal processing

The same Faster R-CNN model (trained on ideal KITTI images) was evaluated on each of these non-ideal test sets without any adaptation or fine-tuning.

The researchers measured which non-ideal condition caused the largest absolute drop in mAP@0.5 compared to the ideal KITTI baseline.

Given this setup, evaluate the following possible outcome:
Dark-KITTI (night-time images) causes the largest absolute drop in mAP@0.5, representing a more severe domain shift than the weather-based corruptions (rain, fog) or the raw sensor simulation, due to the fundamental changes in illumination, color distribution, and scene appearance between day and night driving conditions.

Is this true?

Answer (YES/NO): YES